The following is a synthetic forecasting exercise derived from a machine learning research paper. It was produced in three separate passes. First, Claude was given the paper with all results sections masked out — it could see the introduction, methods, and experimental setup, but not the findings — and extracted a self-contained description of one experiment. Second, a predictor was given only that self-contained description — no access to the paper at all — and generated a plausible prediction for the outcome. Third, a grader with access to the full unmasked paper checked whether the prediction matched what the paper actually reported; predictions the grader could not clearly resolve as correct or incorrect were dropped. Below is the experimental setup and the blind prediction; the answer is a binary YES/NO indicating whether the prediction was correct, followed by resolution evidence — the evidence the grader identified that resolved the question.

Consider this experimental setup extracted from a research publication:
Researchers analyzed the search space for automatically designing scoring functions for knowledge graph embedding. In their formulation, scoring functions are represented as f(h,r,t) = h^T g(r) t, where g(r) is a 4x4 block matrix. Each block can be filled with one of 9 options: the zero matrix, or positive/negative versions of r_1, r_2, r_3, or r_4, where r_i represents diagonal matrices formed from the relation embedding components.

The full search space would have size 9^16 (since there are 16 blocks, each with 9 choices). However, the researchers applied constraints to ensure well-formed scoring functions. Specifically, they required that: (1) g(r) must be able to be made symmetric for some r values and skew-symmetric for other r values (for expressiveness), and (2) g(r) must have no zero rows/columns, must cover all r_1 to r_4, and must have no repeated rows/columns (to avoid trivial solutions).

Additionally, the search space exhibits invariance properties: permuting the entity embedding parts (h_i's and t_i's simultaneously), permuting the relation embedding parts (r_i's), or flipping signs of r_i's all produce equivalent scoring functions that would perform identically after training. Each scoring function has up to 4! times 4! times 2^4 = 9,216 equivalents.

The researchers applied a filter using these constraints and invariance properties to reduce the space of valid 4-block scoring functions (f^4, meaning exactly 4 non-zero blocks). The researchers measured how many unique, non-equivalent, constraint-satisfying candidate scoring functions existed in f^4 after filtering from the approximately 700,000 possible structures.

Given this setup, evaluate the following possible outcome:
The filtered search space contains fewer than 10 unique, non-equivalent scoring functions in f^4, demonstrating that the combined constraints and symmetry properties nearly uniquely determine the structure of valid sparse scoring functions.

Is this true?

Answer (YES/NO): YES